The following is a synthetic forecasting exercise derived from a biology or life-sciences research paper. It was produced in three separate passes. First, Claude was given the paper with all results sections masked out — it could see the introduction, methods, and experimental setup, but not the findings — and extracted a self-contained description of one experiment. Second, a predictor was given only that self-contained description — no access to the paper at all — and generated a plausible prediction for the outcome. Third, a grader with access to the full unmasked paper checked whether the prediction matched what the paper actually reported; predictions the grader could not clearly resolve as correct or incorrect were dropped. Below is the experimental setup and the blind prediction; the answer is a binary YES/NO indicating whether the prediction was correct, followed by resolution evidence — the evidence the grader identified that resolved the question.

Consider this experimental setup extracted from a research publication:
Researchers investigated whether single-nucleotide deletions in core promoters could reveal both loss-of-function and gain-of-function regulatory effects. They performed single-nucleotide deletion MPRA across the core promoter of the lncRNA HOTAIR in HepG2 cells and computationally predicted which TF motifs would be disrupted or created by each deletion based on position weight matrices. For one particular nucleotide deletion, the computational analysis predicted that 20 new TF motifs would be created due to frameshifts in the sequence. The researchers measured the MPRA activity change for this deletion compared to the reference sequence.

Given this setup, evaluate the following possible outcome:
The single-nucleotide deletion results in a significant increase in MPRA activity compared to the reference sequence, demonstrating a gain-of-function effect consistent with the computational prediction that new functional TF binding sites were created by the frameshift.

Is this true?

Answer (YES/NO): YES